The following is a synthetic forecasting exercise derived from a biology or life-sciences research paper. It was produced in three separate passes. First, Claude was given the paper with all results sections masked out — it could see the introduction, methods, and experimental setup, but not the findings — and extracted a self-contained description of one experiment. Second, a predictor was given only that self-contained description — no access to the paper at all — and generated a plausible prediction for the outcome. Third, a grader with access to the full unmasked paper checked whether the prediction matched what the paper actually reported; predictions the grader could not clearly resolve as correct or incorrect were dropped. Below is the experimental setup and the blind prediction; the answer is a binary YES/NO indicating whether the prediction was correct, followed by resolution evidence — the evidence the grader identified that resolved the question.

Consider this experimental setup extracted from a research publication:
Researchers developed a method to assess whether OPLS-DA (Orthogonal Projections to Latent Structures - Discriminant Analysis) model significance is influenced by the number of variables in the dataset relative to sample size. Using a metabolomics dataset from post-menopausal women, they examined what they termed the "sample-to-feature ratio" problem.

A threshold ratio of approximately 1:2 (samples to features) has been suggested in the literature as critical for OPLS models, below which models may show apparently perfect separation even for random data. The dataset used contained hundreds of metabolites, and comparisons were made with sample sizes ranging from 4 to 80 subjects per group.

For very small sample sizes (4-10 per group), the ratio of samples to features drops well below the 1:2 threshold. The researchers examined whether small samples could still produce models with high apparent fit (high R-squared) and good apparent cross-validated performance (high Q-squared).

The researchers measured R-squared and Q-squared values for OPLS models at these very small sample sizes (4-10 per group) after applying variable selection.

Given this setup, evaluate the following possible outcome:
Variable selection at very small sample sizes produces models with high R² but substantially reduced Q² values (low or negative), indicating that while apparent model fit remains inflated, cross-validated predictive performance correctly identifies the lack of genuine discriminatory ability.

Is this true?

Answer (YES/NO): NO